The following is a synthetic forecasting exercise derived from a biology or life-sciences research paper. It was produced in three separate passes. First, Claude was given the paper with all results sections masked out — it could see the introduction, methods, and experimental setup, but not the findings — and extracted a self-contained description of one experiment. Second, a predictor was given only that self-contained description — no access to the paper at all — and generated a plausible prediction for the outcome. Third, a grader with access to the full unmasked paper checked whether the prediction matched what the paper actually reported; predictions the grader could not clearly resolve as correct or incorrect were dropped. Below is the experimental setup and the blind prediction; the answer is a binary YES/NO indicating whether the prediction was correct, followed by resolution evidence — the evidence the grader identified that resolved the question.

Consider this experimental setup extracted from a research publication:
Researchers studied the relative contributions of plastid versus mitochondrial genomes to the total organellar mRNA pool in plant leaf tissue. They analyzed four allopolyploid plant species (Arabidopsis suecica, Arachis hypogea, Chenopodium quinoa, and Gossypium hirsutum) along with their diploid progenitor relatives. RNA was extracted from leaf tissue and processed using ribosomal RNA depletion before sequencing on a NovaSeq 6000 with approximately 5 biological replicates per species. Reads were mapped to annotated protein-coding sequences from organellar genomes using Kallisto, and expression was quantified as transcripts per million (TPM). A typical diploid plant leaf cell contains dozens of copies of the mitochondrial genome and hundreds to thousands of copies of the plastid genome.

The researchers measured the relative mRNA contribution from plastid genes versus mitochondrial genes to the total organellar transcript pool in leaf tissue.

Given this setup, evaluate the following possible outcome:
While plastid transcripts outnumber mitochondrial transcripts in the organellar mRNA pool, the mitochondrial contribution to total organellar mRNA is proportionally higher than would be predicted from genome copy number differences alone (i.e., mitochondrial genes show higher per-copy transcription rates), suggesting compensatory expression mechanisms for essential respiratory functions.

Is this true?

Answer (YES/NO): NO